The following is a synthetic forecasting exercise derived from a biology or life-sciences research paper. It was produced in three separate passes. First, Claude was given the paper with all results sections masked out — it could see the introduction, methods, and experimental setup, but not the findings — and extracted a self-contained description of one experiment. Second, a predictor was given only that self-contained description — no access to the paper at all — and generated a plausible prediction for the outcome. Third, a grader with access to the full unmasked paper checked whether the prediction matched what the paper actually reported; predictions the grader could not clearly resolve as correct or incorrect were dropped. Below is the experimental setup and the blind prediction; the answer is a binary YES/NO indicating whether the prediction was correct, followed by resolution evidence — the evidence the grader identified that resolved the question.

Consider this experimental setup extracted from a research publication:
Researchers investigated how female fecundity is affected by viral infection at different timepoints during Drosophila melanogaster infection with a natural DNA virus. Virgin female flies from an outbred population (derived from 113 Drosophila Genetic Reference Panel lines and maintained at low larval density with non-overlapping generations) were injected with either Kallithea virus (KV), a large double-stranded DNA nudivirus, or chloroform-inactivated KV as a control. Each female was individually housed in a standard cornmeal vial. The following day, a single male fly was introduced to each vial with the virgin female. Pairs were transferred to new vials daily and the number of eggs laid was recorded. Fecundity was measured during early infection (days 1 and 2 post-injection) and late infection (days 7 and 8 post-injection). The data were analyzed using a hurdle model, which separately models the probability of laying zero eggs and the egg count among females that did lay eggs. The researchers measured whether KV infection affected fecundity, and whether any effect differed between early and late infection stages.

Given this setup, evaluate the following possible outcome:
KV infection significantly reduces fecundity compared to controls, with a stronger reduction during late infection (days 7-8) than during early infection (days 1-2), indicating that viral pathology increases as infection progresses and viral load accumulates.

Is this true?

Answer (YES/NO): NO